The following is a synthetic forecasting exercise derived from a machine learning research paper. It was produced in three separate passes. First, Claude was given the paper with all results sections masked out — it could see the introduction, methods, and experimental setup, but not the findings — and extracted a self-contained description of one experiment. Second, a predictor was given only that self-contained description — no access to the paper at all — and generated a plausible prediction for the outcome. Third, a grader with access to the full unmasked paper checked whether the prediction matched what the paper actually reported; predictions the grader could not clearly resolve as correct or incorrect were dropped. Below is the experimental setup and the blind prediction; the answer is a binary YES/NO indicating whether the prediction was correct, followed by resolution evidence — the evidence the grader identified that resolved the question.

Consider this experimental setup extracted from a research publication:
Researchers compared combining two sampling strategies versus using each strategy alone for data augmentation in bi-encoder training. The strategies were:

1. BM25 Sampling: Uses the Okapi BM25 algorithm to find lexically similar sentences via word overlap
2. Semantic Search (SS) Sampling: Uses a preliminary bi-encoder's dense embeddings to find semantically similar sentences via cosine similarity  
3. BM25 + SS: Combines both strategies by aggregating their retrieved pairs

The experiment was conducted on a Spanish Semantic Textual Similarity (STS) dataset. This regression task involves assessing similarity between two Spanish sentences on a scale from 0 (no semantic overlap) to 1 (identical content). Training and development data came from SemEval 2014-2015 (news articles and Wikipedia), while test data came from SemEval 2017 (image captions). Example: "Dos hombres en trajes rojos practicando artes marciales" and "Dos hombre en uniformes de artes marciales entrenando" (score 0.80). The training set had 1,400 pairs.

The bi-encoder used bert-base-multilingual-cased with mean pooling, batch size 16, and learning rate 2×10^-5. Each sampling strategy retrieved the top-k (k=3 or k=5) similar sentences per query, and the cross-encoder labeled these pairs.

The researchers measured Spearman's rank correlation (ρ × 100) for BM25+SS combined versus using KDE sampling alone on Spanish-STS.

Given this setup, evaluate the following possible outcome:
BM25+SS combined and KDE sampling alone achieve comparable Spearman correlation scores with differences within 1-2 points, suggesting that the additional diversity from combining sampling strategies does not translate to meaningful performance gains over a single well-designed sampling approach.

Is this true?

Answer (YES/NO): NO